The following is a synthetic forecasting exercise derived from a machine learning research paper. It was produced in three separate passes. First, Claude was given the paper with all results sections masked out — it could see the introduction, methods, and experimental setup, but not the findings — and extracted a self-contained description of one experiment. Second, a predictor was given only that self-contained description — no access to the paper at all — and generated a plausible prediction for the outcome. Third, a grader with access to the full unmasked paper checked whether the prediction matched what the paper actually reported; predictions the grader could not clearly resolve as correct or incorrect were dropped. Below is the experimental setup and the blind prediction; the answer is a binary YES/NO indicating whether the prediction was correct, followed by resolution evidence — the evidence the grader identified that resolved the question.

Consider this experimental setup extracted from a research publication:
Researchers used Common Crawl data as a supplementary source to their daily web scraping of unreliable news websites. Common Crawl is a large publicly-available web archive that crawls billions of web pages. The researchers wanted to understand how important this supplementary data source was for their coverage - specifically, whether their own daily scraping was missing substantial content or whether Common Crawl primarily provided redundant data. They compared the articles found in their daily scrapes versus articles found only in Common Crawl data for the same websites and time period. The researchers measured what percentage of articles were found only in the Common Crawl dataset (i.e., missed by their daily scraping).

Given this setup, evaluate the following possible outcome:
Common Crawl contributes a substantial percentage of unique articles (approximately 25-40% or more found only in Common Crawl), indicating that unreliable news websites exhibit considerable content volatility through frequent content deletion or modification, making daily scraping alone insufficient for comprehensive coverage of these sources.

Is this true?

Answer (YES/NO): NO